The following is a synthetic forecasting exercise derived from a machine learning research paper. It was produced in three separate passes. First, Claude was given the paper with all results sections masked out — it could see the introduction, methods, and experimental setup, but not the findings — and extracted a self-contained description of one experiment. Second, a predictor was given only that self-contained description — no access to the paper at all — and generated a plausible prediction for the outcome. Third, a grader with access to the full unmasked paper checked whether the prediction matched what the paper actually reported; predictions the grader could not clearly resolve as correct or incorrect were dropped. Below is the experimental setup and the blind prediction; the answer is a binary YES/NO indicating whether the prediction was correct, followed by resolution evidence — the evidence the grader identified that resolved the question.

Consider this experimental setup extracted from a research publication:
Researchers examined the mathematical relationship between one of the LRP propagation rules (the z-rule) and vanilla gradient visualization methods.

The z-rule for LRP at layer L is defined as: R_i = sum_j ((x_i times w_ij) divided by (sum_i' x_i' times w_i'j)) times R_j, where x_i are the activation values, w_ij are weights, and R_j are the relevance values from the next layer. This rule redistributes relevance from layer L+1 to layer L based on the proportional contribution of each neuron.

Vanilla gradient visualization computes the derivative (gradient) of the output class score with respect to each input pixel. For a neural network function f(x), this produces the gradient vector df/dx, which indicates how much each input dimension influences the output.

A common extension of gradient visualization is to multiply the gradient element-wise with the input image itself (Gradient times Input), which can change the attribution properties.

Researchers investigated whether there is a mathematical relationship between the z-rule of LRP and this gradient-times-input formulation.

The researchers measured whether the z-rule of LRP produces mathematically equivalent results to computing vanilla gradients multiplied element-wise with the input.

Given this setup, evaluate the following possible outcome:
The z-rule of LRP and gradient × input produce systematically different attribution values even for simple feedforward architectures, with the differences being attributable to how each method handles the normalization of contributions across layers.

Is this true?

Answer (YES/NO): NO